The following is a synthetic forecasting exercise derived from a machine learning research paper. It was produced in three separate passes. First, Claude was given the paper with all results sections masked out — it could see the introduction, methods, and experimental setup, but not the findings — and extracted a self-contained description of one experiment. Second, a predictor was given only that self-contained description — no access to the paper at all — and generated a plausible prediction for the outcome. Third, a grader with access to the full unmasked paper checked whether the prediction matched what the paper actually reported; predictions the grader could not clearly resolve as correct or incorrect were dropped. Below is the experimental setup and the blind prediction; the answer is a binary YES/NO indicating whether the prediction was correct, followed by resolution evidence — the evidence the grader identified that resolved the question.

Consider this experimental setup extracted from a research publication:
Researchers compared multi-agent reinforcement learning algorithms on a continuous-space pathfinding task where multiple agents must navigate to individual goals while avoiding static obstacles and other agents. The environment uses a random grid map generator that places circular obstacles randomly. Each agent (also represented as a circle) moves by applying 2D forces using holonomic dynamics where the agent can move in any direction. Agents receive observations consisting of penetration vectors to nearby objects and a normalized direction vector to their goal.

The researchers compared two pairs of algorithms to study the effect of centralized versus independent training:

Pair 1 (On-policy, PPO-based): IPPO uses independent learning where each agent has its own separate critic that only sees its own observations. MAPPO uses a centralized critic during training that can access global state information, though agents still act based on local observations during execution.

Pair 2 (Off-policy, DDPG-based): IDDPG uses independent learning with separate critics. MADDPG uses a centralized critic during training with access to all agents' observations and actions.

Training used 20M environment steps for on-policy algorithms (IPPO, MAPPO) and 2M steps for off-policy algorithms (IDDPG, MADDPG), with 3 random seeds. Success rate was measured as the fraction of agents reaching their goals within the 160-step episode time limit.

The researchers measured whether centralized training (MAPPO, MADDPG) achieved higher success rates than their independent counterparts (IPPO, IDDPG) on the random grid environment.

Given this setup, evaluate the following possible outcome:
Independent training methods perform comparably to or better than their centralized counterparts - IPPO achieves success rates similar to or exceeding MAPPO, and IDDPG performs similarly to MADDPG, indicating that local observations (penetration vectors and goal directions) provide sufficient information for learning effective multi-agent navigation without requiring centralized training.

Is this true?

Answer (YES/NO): NO